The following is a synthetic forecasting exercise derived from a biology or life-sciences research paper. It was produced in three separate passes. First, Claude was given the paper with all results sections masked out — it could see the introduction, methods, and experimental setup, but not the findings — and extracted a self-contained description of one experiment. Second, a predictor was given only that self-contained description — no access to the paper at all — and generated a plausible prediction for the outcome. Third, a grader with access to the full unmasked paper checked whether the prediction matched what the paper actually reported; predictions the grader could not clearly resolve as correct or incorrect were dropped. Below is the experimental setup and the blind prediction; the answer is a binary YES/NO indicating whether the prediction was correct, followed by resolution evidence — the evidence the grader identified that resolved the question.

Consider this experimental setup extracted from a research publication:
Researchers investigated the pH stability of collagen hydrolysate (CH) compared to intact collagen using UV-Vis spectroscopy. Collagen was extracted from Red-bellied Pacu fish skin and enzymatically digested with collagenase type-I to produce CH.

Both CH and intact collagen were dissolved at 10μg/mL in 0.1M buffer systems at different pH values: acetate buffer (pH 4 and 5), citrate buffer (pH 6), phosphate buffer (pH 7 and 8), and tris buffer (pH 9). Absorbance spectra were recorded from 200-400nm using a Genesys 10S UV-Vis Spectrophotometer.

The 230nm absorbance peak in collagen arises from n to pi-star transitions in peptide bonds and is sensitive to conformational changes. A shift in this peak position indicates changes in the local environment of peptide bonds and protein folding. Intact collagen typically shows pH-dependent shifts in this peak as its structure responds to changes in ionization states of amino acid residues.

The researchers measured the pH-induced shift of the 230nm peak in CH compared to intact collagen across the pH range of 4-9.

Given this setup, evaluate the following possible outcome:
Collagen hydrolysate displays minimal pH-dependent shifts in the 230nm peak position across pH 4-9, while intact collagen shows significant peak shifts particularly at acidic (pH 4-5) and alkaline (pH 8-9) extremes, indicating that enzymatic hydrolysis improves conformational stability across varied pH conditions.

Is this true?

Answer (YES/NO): NO